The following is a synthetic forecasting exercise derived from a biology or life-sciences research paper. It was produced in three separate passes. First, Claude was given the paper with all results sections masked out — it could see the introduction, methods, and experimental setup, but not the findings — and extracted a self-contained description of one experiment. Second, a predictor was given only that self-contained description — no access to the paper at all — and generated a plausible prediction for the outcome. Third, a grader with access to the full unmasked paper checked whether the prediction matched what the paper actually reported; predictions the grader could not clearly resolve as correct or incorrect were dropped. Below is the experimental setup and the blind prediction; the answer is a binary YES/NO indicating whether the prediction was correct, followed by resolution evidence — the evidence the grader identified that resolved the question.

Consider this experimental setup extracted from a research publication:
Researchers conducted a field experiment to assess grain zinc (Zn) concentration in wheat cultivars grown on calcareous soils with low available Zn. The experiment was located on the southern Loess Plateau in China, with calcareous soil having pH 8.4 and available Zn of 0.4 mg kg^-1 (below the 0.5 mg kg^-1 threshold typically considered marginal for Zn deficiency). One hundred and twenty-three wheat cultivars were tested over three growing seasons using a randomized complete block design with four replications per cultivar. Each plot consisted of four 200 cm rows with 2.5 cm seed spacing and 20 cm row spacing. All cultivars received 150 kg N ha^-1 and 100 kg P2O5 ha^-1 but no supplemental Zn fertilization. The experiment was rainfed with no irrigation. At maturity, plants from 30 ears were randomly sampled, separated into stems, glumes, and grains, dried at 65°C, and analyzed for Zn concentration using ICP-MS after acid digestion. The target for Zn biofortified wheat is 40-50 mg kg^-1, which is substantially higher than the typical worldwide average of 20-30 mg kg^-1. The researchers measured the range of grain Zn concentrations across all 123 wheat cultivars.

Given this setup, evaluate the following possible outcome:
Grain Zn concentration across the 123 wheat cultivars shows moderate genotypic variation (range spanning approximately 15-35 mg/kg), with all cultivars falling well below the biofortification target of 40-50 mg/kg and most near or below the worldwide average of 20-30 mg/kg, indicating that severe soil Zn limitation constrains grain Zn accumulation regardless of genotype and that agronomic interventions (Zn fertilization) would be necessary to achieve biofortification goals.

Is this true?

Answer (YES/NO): NO